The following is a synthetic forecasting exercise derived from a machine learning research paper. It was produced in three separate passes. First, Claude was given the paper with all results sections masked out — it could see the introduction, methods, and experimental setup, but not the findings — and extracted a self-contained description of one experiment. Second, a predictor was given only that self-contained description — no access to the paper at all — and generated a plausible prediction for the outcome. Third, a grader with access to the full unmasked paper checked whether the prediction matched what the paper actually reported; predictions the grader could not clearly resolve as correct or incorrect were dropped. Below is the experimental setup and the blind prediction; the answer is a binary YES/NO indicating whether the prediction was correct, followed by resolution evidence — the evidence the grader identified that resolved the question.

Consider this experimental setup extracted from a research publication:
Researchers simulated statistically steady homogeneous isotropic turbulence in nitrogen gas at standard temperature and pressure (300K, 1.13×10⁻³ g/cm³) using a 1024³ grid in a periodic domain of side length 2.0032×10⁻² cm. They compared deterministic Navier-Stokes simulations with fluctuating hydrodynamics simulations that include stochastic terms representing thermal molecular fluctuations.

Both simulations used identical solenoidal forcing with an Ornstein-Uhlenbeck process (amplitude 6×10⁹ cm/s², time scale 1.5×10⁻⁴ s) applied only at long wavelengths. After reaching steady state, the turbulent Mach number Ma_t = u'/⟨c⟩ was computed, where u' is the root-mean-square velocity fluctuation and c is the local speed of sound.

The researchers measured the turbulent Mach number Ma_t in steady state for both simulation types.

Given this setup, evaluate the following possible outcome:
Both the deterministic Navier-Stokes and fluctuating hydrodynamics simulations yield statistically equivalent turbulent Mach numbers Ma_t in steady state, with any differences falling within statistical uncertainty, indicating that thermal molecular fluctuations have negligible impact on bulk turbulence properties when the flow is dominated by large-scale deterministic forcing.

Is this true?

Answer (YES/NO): YES